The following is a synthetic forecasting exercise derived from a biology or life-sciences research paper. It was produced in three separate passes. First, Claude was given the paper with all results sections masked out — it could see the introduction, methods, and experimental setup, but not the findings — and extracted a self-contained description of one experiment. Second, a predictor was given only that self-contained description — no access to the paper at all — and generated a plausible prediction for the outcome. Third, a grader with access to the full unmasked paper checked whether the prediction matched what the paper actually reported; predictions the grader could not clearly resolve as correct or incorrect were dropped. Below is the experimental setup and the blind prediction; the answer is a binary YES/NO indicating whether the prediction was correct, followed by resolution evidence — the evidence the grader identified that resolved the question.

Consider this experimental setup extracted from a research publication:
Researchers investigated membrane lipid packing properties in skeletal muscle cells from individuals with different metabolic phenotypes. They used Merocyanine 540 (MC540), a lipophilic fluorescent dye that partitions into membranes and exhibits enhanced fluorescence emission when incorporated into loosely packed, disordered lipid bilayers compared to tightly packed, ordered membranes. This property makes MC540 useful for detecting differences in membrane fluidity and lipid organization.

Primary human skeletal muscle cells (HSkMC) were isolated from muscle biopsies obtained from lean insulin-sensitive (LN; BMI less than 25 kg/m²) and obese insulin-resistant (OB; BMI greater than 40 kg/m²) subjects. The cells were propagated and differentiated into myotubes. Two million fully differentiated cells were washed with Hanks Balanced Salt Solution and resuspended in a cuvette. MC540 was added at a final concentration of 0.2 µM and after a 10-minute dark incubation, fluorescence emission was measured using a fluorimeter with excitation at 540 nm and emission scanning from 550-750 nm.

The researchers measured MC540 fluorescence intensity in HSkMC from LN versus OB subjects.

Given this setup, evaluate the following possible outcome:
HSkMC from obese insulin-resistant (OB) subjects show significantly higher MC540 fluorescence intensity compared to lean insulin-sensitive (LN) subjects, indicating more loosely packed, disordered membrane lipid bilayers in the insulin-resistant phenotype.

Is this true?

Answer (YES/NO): NO